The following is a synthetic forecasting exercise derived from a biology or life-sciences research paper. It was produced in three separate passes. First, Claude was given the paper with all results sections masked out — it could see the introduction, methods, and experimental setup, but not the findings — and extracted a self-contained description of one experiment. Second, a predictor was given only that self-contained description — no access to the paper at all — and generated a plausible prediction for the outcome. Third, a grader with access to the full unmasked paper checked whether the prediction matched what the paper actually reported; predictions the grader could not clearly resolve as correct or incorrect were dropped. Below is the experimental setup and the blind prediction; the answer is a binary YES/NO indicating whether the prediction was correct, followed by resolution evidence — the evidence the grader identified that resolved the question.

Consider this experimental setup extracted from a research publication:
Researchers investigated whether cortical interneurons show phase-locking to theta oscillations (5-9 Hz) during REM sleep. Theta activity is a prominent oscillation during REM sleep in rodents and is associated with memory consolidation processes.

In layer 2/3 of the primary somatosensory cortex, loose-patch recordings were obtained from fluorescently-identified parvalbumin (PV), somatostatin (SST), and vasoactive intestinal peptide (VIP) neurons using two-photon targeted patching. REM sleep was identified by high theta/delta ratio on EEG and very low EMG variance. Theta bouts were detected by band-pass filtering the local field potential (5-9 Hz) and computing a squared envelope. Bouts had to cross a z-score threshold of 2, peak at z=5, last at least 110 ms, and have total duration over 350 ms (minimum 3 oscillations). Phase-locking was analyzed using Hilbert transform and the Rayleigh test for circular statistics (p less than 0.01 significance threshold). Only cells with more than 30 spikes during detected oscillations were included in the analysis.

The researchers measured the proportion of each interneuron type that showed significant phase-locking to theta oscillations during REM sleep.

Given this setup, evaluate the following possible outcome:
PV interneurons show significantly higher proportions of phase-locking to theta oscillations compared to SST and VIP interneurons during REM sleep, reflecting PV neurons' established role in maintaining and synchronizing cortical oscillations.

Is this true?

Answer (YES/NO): NO